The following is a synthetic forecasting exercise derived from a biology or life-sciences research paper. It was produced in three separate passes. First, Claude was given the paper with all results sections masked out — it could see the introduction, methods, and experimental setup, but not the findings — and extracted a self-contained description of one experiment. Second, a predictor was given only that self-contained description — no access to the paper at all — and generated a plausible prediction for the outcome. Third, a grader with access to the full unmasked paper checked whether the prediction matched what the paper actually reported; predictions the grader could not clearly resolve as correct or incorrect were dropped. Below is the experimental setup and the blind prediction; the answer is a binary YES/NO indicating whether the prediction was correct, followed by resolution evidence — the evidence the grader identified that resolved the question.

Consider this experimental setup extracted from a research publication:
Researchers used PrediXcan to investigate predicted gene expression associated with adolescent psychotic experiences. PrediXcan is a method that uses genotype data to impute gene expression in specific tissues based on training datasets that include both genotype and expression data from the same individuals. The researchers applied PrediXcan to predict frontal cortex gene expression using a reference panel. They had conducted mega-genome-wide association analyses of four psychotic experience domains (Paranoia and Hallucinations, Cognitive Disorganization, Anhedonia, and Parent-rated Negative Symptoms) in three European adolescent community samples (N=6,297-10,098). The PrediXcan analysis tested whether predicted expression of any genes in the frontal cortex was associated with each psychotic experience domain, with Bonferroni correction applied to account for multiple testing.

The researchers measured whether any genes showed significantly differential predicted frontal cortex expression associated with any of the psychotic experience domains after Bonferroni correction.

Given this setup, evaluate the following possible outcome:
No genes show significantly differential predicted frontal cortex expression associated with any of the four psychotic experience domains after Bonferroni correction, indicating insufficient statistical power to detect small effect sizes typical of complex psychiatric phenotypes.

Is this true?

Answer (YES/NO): NO